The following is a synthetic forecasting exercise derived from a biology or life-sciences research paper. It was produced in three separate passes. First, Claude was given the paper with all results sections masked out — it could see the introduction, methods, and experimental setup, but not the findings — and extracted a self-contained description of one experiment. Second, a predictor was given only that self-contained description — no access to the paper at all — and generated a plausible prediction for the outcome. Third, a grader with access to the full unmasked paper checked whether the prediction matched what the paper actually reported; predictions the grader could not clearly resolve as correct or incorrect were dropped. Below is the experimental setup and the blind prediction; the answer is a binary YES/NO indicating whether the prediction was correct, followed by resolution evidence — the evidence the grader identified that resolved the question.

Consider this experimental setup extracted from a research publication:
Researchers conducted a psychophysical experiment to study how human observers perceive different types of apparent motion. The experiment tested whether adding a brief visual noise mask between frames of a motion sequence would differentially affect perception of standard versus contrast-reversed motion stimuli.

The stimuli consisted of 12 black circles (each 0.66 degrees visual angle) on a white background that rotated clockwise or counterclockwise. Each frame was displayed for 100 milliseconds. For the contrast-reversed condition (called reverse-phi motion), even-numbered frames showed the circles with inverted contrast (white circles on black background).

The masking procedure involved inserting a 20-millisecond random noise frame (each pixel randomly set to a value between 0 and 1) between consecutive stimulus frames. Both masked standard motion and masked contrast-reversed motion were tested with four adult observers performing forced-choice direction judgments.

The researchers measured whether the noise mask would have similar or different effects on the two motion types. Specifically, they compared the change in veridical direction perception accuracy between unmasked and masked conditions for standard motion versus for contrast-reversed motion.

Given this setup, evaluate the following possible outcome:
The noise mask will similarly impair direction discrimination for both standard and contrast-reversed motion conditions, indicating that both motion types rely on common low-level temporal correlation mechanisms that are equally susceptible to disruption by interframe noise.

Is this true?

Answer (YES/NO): NO